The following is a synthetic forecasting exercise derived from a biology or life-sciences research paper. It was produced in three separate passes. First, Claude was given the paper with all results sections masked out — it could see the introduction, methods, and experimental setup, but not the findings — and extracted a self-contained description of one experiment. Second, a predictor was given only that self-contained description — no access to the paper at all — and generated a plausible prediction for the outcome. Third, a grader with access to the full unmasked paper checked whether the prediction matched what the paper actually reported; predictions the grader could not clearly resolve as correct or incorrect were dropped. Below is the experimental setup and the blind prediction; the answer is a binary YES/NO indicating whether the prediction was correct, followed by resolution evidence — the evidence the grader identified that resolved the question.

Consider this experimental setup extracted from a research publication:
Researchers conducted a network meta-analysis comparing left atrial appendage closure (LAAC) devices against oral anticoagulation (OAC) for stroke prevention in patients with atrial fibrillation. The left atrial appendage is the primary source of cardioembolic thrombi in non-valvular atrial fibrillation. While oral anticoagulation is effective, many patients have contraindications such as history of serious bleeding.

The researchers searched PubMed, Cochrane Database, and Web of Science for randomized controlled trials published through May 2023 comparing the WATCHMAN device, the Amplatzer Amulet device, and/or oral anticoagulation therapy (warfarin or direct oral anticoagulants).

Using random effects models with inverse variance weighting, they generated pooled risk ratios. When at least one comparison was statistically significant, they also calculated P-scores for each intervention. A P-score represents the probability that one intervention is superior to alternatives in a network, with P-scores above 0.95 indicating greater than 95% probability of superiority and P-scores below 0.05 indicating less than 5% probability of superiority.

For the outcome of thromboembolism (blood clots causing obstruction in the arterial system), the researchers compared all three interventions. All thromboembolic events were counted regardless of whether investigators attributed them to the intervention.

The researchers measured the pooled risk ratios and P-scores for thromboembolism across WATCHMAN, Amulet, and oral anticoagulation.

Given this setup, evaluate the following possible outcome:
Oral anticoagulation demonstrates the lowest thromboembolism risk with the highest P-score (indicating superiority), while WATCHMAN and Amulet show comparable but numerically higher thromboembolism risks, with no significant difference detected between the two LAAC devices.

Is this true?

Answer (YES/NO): NO